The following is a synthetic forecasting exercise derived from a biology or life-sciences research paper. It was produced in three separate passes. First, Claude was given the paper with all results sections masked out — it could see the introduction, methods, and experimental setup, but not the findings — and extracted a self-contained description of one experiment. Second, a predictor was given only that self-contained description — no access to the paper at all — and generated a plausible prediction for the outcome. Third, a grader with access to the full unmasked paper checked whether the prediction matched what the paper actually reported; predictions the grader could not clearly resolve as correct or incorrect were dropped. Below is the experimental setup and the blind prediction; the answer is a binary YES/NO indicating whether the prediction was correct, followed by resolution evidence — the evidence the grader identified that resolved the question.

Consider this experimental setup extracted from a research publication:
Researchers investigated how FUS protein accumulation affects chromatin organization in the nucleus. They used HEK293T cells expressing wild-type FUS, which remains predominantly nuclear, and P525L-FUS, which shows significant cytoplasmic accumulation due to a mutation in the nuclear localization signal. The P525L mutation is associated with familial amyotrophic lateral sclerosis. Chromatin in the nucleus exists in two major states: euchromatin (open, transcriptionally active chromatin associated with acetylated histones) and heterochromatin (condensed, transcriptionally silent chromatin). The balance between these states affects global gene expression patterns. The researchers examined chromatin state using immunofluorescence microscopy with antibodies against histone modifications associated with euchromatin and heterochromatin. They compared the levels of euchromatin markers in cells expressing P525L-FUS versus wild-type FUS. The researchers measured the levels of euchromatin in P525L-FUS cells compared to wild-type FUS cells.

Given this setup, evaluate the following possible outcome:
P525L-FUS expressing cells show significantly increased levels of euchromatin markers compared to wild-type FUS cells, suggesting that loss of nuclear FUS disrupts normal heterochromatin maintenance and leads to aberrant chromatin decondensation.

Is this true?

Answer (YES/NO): YES